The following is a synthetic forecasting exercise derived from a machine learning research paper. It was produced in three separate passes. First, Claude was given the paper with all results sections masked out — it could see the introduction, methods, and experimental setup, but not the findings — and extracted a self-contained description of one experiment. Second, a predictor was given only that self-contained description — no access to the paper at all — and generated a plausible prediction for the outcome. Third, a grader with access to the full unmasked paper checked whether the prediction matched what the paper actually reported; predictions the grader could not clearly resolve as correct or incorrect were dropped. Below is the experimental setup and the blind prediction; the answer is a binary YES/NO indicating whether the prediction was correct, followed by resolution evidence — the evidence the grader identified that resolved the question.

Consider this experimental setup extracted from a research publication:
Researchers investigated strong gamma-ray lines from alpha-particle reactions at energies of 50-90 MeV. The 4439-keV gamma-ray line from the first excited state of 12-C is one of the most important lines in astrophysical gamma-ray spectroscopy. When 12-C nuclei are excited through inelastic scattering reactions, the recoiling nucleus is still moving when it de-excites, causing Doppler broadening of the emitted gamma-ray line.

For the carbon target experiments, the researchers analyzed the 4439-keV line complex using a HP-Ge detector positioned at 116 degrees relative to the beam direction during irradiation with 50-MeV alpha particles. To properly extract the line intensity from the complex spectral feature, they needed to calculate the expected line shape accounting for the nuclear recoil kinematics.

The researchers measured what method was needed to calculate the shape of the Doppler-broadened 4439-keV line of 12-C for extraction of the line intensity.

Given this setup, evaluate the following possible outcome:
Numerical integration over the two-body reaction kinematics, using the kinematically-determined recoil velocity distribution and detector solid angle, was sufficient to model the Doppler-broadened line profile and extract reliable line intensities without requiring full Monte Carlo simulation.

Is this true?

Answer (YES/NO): NO